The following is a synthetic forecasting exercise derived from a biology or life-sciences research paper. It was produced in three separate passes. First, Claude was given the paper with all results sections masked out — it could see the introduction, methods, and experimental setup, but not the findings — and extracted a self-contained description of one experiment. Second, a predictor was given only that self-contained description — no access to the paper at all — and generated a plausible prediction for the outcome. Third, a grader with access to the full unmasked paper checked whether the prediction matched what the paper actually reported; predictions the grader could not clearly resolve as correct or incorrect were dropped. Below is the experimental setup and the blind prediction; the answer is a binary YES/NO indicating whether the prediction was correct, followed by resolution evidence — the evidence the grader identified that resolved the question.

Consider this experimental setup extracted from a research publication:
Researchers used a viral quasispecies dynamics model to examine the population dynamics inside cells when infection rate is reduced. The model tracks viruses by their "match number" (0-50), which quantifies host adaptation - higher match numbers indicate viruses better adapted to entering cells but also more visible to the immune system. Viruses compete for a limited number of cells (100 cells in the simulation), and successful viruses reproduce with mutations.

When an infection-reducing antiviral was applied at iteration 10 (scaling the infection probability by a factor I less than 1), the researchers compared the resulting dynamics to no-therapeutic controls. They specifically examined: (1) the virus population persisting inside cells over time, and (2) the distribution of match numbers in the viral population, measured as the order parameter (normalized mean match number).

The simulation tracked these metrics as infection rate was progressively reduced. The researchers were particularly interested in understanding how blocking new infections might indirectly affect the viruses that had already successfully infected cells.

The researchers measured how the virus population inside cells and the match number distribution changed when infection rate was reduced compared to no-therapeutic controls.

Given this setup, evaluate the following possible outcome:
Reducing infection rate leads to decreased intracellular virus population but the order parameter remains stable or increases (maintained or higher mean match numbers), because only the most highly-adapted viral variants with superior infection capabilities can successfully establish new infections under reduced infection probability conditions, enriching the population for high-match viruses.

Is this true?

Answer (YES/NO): NO